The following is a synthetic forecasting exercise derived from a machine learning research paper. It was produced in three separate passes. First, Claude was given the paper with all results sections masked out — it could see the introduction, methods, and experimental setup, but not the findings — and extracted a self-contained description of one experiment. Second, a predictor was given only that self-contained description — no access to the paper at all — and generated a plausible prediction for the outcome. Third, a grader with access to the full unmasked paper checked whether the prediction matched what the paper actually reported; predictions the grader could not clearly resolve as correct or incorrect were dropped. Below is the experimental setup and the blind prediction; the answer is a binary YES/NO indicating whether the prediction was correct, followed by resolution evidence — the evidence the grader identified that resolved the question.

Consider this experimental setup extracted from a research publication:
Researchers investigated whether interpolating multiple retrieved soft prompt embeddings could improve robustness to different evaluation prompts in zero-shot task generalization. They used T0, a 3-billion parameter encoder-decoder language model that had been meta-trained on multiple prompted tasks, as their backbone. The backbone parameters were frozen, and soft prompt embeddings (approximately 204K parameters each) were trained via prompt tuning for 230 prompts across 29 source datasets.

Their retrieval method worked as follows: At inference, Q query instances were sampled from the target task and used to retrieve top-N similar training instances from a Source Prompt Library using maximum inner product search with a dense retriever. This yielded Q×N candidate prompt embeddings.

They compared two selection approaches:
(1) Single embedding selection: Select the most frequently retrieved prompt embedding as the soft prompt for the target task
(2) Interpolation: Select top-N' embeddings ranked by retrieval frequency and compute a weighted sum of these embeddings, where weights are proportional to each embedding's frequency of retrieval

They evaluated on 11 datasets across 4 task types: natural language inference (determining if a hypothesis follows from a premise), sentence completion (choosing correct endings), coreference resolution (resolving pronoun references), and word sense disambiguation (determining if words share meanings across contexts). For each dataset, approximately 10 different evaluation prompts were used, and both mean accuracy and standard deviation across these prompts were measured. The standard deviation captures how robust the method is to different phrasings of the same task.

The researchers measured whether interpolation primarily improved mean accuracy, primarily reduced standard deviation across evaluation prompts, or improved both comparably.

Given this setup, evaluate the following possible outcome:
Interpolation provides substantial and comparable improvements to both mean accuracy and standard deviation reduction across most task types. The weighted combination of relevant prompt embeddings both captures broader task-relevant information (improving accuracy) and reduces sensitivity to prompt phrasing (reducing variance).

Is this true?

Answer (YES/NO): NO